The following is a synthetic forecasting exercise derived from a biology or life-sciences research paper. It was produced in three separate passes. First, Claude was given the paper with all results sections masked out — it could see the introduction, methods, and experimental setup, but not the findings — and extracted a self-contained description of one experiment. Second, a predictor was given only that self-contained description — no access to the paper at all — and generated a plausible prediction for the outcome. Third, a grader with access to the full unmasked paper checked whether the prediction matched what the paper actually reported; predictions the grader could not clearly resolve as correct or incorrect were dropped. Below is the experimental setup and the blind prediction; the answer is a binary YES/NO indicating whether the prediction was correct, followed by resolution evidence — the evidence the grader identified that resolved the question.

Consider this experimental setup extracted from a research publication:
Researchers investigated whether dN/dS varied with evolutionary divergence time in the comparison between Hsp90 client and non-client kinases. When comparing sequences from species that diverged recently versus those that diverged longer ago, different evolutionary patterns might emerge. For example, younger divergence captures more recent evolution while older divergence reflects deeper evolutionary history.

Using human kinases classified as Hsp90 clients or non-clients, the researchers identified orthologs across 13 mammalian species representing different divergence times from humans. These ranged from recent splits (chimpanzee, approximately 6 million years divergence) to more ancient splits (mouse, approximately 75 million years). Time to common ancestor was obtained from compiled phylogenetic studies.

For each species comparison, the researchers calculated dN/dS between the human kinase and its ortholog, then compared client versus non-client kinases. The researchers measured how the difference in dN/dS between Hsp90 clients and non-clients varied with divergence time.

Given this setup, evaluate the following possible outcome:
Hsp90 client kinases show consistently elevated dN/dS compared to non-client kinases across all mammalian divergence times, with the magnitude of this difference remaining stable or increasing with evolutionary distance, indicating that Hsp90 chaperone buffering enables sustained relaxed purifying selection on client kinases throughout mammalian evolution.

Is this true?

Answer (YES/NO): YES